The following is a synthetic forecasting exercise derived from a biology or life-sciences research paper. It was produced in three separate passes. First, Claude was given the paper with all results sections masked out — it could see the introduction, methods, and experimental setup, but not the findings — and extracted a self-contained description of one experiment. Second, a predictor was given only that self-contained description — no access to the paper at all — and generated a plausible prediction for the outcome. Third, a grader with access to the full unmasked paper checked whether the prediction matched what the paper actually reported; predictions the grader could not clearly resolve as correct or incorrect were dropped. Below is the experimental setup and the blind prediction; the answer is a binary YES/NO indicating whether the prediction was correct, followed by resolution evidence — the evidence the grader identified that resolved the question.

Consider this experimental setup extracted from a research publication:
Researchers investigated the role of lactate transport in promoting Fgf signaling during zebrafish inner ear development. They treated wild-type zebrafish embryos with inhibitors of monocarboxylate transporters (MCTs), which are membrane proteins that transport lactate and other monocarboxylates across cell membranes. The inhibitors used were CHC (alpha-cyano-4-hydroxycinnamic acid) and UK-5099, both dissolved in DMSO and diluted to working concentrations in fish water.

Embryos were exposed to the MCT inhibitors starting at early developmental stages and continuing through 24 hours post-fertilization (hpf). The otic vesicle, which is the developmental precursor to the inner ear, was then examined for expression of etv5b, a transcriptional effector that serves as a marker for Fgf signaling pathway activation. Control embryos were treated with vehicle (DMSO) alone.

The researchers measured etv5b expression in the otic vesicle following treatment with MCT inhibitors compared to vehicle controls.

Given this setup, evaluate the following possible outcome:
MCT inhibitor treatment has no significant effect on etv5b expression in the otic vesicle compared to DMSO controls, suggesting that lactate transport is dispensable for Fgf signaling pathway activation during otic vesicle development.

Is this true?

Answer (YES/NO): NO